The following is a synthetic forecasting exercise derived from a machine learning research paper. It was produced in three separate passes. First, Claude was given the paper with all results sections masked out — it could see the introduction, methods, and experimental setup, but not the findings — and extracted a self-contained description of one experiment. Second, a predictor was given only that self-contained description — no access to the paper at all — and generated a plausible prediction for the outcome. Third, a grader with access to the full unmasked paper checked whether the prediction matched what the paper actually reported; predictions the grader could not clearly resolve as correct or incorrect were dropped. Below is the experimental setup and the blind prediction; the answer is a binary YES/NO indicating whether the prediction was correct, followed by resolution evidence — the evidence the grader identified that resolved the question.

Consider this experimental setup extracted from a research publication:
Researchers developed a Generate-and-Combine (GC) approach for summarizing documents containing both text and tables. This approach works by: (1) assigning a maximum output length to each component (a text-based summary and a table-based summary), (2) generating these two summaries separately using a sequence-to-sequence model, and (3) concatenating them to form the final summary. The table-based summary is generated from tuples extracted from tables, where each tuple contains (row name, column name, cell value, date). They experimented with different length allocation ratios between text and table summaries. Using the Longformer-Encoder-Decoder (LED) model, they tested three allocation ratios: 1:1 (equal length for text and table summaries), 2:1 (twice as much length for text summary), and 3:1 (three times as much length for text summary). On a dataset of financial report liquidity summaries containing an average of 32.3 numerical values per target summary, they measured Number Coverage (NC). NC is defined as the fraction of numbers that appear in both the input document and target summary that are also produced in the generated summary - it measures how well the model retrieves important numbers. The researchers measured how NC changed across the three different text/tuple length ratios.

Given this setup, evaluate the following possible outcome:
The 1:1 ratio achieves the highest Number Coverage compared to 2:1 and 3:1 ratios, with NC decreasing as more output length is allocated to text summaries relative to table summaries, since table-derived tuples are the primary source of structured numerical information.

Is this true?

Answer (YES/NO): YES